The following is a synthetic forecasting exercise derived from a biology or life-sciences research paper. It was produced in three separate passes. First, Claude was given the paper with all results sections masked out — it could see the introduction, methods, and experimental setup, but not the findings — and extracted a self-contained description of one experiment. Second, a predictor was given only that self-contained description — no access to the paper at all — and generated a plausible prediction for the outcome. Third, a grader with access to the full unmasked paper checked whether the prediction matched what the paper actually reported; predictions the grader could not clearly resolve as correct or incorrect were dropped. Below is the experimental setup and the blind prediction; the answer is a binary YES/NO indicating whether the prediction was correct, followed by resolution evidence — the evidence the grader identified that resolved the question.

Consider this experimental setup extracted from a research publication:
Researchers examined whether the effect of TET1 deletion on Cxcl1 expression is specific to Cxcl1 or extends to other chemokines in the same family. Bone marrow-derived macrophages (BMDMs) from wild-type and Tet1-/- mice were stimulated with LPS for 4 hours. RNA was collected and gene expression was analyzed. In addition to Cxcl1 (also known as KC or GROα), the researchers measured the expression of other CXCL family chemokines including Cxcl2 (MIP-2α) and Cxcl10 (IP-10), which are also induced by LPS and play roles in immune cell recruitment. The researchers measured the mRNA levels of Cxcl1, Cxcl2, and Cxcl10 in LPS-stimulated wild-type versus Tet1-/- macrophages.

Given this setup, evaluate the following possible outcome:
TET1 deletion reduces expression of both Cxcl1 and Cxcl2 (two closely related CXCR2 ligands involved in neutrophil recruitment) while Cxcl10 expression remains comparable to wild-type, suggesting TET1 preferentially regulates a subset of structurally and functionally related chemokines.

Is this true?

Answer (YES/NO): NO